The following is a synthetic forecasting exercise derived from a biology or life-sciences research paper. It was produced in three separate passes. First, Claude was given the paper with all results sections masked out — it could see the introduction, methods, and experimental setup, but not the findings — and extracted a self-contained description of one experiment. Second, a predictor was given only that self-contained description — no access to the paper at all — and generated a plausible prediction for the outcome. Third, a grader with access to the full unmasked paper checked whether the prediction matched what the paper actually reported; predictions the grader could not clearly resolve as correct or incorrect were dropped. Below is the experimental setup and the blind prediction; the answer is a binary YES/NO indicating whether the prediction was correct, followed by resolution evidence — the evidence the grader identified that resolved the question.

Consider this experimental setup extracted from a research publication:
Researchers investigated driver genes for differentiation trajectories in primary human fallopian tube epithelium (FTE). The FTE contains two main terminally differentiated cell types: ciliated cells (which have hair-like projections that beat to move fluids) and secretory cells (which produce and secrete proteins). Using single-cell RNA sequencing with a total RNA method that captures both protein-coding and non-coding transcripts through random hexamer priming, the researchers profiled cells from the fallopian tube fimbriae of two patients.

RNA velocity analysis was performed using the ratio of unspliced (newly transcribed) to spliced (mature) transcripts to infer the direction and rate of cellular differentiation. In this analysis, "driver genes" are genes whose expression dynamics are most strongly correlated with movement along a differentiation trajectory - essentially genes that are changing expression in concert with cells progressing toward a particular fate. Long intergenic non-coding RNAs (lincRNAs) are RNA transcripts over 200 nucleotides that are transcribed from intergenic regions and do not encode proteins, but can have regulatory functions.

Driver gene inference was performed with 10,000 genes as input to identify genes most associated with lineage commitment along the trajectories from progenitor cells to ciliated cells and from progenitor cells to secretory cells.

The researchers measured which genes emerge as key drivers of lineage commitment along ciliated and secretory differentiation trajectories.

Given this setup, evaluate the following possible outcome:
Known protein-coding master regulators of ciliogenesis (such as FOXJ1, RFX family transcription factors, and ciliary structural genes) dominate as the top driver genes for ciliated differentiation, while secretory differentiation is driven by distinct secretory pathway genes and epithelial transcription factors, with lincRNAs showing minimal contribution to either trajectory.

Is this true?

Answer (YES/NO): NO